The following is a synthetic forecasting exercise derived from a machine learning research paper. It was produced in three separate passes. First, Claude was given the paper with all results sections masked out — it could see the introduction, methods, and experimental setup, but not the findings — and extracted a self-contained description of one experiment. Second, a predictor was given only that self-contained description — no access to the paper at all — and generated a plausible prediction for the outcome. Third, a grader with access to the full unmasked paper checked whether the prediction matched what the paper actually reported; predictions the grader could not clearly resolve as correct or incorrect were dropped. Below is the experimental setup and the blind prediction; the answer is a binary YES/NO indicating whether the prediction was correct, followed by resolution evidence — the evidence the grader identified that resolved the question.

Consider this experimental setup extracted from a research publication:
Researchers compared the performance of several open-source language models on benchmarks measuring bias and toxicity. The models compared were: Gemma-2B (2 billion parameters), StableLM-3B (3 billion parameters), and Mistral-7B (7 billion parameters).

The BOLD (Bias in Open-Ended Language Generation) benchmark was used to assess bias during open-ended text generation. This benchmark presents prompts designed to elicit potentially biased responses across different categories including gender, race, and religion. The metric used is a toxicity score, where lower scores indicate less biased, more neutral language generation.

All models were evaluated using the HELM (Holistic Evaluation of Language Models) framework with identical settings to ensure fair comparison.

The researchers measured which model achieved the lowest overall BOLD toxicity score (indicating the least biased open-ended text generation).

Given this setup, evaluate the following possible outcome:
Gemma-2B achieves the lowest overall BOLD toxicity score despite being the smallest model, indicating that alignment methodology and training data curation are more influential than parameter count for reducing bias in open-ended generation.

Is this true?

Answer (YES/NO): NO